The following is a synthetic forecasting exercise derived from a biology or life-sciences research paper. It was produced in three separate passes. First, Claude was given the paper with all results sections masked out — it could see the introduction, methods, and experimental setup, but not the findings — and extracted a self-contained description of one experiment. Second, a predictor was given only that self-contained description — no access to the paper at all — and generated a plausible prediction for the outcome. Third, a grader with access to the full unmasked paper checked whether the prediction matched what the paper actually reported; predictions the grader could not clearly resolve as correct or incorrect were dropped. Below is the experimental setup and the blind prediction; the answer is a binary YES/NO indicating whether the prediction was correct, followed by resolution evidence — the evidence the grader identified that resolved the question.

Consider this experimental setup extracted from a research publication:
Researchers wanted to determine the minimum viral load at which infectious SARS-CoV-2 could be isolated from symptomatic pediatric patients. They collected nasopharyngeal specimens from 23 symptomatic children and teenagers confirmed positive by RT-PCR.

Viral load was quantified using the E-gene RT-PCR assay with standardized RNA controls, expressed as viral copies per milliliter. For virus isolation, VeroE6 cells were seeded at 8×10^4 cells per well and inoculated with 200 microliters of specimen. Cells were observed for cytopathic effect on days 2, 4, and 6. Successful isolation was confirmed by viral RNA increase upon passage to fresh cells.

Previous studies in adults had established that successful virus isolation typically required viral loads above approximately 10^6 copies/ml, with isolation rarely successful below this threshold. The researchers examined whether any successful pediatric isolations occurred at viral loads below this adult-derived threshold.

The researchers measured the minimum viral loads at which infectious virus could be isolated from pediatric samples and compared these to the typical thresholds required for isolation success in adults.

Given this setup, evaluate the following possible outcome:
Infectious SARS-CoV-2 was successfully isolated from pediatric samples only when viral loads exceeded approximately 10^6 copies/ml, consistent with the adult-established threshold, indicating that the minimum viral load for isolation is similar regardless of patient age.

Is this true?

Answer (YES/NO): NO